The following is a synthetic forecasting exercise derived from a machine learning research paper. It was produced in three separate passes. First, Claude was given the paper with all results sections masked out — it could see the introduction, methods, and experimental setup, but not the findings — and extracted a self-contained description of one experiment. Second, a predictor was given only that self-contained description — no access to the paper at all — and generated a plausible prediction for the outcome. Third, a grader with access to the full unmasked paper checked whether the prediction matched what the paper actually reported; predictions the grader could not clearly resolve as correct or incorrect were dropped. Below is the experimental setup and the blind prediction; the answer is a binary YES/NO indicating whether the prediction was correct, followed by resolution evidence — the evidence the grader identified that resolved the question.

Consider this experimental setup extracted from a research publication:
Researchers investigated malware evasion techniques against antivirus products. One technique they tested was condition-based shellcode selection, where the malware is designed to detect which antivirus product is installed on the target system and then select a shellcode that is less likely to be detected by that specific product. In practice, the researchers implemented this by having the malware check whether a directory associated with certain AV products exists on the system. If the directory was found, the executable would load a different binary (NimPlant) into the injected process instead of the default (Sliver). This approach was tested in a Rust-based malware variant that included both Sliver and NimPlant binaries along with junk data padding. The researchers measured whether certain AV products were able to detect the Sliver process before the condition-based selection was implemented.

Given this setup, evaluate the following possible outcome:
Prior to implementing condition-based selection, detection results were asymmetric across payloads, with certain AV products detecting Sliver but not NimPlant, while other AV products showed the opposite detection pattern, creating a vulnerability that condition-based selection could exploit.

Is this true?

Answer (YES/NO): YES